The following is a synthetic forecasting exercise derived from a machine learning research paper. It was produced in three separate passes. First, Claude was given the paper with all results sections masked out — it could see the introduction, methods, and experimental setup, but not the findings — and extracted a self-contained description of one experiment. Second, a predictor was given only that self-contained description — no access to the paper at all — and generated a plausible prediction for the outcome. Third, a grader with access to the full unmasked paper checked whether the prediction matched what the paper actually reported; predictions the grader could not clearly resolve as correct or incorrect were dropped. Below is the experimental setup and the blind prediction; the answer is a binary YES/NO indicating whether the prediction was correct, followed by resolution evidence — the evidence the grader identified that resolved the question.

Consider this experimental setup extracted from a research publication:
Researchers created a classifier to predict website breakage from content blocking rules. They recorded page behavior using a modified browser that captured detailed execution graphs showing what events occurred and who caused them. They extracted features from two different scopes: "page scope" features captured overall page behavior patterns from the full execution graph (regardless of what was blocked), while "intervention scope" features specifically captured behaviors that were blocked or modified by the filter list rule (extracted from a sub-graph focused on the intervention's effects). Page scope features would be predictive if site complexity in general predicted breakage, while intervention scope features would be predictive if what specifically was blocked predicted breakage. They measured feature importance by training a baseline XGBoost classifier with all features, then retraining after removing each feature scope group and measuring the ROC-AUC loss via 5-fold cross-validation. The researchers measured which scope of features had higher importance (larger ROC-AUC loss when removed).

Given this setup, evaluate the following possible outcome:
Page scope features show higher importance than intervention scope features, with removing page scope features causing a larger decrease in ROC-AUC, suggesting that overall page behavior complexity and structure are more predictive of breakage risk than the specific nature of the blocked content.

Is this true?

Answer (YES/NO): YES